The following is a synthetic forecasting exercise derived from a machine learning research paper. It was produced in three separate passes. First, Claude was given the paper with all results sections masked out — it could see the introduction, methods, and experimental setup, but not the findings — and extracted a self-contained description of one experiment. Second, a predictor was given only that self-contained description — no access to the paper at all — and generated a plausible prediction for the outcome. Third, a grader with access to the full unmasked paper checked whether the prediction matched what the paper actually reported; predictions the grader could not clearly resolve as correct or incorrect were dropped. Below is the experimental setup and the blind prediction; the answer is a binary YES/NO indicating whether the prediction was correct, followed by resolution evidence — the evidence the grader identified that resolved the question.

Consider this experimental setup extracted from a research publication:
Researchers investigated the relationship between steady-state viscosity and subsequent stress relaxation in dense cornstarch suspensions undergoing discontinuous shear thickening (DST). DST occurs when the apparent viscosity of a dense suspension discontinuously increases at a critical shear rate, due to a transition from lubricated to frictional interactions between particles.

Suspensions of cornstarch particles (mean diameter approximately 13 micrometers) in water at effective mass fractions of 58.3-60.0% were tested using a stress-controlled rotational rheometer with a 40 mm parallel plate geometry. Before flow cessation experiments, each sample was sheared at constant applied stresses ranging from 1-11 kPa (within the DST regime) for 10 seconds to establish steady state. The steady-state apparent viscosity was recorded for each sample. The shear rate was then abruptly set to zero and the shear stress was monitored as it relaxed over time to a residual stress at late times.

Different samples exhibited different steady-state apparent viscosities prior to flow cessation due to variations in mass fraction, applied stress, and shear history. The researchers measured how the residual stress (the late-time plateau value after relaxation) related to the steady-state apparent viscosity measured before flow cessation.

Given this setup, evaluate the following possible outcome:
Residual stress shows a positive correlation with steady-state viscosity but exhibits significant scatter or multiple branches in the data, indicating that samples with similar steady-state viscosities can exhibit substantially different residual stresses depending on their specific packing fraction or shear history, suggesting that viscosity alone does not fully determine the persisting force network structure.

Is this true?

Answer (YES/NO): NO